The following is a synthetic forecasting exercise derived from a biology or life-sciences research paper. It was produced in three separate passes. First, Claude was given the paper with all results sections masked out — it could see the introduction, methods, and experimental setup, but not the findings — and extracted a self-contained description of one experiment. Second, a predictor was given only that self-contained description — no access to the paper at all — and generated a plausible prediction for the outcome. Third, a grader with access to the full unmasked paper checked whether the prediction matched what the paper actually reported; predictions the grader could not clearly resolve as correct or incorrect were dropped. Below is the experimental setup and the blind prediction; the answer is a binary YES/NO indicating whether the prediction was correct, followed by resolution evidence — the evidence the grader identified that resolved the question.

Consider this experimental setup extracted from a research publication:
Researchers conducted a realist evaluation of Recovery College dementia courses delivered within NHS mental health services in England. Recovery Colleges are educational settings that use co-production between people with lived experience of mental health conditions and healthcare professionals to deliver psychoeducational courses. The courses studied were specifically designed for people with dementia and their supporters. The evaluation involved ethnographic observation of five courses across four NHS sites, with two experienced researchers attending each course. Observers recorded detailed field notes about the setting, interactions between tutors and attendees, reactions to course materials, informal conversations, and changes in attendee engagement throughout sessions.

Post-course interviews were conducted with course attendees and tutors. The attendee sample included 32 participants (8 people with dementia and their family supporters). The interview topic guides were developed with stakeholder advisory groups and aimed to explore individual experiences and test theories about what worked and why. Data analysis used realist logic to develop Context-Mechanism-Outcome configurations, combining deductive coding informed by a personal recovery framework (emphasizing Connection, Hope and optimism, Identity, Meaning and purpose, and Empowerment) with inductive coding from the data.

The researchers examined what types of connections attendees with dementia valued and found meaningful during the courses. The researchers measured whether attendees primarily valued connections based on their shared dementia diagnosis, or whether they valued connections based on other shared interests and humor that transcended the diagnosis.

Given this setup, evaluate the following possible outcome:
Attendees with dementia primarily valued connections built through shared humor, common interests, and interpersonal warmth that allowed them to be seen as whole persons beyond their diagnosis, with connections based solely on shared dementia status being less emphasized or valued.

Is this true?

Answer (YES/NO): YES